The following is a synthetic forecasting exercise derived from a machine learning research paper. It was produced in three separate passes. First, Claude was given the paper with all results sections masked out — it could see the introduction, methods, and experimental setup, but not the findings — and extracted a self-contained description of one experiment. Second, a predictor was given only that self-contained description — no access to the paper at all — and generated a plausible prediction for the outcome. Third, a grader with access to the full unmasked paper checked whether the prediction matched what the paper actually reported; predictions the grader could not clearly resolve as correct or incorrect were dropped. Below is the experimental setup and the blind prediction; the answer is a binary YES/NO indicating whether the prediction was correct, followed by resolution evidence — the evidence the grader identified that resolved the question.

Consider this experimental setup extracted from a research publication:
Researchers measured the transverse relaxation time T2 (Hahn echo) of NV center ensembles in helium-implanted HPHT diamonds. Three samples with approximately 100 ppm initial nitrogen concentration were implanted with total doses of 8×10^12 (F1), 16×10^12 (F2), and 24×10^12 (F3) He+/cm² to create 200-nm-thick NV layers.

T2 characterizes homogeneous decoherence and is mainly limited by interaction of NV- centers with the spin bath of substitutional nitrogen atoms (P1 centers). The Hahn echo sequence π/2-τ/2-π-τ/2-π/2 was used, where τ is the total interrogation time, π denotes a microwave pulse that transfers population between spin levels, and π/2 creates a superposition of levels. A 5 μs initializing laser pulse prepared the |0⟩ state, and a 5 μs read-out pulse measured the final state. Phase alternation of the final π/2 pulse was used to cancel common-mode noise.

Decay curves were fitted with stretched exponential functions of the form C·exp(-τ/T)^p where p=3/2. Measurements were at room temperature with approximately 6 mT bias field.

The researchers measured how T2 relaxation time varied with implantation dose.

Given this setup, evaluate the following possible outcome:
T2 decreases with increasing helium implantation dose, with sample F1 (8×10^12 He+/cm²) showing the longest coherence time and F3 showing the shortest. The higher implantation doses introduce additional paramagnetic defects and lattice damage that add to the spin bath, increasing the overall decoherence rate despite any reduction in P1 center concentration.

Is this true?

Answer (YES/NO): NO